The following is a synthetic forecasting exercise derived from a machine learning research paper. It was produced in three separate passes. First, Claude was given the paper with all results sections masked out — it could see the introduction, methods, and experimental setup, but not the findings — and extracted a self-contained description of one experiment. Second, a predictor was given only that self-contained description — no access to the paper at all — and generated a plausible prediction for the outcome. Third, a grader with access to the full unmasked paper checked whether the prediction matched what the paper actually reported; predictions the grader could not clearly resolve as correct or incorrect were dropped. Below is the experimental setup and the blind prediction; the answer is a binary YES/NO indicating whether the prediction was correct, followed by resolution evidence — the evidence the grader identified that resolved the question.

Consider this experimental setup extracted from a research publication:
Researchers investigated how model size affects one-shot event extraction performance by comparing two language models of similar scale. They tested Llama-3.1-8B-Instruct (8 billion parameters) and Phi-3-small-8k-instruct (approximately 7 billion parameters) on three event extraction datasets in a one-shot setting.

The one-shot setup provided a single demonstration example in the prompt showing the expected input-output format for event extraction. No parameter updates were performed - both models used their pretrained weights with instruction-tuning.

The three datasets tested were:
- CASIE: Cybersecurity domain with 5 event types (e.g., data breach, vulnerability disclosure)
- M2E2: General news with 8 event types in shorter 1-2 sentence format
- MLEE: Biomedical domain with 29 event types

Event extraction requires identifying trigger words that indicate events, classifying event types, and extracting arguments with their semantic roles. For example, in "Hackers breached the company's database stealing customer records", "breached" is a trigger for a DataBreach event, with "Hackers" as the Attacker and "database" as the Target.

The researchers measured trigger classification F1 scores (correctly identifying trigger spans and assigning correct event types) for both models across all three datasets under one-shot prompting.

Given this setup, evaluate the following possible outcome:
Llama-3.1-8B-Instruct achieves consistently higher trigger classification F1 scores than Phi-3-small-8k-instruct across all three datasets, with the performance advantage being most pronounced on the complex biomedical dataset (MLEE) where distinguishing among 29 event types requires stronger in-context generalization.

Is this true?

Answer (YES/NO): NO